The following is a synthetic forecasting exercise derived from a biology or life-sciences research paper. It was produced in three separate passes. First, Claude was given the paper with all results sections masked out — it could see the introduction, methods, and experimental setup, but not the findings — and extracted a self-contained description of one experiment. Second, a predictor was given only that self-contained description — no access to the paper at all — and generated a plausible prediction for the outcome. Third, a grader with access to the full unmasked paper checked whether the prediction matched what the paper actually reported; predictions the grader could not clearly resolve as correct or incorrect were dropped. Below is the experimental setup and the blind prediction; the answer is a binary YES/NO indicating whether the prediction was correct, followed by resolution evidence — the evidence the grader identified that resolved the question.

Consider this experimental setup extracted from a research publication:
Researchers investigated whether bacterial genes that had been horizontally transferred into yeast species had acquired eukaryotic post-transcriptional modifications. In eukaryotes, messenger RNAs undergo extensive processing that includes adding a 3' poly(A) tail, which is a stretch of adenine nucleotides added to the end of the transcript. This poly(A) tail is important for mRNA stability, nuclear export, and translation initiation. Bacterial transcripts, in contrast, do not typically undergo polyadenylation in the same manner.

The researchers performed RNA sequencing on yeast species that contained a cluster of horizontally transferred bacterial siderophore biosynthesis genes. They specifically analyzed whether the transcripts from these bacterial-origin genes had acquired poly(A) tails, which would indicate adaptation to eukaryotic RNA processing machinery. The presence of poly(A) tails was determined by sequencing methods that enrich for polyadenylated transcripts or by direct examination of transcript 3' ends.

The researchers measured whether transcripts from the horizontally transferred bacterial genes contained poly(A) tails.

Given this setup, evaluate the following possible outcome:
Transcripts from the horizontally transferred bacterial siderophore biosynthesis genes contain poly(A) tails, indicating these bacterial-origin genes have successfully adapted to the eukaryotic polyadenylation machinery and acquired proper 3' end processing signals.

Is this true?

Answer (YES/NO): YES